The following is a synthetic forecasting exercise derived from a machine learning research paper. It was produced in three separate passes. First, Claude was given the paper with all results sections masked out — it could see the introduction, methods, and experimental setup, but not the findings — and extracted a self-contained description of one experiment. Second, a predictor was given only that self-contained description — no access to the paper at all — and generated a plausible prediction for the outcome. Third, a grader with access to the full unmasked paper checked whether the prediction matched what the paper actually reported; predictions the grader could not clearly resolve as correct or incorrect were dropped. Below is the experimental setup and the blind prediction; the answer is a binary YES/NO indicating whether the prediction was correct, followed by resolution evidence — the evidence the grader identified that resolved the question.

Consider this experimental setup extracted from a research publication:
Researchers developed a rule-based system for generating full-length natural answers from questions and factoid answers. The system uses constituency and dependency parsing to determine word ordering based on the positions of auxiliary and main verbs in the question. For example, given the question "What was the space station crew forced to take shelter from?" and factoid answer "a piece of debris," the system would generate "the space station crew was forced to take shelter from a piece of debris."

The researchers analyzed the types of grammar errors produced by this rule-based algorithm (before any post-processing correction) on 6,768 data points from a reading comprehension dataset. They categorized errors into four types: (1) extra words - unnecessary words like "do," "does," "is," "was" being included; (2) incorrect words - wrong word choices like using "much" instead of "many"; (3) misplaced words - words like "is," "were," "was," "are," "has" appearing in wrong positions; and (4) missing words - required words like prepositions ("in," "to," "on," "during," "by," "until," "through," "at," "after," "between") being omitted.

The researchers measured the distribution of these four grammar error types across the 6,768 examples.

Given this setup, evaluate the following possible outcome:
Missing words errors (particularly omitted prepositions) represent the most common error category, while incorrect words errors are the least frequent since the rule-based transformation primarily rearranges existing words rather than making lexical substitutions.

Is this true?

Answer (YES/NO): YES